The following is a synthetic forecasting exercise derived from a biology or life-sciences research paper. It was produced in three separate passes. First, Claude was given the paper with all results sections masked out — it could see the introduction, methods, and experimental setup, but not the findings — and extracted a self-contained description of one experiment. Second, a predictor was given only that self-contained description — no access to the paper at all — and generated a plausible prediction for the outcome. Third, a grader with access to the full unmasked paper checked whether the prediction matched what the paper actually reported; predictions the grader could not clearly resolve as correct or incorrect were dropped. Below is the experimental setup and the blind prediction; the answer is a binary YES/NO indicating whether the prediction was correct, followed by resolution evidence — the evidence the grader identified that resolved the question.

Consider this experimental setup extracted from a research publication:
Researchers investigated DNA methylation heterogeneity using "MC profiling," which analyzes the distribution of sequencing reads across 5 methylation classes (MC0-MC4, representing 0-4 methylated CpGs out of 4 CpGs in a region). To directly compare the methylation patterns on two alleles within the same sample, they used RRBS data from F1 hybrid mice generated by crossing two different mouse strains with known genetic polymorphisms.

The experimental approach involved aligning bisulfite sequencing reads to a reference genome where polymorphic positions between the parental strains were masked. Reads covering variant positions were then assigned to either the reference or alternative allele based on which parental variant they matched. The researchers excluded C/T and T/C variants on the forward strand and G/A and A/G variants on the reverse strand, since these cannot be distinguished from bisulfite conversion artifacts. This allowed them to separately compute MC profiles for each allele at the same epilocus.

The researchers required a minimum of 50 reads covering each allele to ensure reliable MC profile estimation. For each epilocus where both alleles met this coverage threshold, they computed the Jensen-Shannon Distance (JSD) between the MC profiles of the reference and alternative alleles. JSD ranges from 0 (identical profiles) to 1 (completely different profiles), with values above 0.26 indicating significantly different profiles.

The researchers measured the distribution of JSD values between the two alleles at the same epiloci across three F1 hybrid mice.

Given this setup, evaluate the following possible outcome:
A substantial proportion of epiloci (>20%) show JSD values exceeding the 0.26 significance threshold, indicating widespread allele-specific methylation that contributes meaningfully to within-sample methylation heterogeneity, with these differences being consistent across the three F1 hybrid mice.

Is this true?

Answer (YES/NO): NO